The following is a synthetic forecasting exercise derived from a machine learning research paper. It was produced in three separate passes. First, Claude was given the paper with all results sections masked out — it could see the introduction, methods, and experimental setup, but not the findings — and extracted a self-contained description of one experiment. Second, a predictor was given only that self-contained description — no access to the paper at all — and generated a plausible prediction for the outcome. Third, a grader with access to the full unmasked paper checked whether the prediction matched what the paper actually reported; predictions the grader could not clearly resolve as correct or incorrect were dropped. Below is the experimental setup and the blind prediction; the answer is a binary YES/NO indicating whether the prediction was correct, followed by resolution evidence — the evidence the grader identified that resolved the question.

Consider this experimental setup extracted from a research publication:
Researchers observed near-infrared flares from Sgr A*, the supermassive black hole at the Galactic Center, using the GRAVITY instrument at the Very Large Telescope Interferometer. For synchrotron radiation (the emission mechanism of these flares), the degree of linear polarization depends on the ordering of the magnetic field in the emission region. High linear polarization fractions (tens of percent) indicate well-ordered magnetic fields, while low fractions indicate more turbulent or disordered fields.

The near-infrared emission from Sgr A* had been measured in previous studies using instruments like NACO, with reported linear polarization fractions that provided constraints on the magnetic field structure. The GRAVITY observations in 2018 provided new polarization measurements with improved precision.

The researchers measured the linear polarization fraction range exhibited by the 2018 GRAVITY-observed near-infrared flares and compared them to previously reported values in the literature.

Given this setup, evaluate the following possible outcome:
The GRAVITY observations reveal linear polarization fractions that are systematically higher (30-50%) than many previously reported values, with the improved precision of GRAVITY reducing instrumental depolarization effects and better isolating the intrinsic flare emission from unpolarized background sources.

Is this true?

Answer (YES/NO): NO